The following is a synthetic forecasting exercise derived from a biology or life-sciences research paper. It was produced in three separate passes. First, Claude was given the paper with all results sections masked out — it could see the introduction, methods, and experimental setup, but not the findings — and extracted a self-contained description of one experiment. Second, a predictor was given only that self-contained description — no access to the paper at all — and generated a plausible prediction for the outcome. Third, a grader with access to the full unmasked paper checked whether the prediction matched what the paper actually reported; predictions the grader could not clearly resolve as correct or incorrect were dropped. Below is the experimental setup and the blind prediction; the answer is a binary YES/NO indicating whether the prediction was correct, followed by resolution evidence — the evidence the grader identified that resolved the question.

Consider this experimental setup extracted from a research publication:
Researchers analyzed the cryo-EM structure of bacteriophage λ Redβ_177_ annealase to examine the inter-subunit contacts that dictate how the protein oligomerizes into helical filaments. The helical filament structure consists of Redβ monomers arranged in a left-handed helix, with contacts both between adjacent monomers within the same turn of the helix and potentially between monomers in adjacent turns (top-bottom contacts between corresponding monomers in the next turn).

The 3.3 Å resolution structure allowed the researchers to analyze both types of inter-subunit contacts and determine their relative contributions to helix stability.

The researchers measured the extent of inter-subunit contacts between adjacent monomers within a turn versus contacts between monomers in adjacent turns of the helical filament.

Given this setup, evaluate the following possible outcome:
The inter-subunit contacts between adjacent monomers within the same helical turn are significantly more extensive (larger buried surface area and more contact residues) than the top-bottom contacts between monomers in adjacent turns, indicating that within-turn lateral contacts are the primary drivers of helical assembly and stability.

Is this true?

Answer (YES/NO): YES